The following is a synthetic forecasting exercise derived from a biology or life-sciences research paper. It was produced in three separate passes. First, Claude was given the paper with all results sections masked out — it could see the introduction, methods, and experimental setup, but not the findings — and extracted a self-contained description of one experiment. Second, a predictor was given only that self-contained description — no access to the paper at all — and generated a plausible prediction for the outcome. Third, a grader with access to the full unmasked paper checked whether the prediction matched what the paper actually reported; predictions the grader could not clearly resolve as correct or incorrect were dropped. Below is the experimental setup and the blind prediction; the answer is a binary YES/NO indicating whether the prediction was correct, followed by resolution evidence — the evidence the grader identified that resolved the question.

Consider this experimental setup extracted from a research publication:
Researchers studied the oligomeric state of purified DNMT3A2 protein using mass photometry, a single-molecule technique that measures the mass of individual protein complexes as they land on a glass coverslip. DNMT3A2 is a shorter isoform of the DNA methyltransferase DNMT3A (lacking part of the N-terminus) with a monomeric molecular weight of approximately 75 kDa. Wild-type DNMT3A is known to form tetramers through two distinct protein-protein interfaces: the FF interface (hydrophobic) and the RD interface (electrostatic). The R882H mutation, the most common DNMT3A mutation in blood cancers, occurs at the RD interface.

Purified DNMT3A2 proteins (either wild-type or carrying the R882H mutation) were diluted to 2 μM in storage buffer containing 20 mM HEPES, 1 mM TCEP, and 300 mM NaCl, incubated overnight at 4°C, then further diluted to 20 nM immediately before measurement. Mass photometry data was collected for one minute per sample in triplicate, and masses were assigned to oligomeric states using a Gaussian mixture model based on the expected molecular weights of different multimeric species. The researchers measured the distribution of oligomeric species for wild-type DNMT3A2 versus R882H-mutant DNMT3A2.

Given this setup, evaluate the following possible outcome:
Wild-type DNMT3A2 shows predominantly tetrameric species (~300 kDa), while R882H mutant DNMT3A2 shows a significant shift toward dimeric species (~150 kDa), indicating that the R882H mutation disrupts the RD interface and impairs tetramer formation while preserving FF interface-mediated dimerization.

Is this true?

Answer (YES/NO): NO